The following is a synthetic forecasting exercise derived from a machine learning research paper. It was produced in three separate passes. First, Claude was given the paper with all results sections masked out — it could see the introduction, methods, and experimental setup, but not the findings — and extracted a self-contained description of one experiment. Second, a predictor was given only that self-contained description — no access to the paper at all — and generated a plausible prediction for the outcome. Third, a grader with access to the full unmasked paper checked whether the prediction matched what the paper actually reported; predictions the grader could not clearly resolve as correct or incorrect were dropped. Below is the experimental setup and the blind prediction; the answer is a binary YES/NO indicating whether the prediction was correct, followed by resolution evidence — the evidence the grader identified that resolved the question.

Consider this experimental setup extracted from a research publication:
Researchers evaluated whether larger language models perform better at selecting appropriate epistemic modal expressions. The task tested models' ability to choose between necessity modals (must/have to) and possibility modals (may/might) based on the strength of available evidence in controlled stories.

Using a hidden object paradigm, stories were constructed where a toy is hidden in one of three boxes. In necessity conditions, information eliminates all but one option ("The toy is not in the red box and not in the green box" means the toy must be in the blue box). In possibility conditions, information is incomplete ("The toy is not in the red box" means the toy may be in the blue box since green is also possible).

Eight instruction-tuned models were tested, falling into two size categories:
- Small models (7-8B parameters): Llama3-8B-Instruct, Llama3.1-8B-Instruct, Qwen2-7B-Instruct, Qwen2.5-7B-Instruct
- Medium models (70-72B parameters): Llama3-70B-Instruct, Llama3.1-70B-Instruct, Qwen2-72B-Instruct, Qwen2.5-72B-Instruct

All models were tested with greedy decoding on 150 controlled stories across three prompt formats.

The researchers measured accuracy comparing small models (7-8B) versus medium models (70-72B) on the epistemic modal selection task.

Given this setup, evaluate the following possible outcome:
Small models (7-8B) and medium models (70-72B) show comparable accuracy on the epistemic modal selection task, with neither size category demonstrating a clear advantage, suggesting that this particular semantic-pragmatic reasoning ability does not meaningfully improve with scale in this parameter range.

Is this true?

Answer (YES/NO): NO